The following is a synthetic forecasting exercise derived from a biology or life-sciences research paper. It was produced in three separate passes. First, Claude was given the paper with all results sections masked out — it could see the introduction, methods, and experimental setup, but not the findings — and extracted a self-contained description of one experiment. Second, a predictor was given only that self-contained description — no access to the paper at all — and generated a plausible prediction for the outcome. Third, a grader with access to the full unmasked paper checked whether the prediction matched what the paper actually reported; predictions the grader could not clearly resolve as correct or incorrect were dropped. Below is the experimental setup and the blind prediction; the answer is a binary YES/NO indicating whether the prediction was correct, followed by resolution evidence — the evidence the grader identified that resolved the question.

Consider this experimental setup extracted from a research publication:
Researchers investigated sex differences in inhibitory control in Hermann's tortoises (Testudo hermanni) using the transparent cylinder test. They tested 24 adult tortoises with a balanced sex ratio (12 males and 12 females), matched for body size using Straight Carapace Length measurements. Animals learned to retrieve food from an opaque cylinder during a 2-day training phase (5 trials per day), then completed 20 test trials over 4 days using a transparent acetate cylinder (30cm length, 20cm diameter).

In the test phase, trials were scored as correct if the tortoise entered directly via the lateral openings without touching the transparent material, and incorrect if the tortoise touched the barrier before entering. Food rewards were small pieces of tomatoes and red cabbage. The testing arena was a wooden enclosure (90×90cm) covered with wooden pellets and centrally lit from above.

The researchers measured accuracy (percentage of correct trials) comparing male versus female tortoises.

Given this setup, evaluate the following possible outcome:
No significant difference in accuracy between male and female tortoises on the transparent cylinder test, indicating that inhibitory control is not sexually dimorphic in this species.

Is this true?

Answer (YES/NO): NO